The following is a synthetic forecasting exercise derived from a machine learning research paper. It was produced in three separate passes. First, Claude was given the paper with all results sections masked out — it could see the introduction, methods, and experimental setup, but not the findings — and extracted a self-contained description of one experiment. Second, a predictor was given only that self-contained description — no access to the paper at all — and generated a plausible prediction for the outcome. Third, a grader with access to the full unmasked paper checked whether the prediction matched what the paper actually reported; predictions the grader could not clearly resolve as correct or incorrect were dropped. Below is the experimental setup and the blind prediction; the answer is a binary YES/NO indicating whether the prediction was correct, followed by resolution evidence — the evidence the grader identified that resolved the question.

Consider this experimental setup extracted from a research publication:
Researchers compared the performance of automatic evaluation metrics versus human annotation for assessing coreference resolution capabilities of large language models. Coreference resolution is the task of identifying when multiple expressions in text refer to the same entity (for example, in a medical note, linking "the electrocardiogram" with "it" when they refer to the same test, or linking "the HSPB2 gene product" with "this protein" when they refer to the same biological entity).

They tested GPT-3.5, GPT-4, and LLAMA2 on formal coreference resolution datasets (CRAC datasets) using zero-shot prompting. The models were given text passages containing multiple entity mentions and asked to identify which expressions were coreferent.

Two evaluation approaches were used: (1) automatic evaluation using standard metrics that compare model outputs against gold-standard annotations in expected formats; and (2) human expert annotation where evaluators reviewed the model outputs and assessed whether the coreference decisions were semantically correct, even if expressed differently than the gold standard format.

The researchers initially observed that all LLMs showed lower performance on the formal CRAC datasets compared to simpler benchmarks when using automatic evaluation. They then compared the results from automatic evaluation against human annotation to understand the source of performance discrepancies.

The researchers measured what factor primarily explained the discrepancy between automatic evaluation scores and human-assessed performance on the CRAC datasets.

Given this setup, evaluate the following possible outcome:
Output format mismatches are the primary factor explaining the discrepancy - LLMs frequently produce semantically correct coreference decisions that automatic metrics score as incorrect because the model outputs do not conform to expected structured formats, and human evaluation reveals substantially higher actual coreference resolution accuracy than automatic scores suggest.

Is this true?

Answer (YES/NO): YES